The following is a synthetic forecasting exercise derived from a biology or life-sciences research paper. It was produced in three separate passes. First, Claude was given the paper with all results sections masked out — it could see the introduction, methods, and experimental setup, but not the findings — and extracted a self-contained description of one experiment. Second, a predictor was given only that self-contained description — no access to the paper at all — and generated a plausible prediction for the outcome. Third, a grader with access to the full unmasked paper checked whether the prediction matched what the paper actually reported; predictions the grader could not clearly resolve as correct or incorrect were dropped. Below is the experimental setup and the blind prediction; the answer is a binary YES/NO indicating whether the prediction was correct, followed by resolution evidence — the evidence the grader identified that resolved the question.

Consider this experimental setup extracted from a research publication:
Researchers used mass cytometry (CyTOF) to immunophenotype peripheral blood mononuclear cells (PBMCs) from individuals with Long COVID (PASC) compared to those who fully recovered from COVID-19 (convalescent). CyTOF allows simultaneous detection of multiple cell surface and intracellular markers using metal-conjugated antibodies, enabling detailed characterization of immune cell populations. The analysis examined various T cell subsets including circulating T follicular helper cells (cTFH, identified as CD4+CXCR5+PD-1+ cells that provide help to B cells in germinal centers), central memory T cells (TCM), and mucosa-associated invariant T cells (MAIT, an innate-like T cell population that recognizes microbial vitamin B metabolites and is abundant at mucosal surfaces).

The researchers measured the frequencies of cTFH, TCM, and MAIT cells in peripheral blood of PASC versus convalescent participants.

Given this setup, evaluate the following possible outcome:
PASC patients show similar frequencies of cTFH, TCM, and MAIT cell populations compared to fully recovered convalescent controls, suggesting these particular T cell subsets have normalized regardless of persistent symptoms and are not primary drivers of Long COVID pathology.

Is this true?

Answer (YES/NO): NO